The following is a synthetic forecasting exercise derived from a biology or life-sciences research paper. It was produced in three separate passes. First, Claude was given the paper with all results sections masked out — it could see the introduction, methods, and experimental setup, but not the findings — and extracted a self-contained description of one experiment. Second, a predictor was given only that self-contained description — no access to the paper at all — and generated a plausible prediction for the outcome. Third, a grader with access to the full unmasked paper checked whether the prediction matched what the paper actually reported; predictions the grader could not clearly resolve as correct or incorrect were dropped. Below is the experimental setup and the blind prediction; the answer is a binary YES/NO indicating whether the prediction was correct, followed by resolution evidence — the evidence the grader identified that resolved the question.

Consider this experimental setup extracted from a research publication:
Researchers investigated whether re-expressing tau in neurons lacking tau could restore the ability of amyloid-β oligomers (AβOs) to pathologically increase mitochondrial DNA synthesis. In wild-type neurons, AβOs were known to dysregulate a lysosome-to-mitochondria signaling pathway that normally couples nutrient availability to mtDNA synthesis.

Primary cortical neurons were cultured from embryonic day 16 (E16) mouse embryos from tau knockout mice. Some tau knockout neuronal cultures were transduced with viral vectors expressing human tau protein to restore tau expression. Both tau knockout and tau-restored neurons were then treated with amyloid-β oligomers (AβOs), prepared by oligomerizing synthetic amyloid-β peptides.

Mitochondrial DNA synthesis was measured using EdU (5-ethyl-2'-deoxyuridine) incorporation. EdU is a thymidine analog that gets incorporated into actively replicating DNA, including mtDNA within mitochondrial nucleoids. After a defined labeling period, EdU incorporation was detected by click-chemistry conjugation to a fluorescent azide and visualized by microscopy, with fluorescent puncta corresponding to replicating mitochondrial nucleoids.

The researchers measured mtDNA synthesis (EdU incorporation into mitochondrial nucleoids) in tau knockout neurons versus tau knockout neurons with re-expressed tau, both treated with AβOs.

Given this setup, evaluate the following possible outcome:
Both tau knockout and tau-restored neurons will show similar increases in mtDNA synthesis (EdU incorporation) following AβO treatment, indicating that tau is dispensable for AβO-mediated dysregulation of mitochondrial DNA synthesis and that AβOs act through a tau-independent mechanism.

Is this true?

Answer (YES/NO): NO